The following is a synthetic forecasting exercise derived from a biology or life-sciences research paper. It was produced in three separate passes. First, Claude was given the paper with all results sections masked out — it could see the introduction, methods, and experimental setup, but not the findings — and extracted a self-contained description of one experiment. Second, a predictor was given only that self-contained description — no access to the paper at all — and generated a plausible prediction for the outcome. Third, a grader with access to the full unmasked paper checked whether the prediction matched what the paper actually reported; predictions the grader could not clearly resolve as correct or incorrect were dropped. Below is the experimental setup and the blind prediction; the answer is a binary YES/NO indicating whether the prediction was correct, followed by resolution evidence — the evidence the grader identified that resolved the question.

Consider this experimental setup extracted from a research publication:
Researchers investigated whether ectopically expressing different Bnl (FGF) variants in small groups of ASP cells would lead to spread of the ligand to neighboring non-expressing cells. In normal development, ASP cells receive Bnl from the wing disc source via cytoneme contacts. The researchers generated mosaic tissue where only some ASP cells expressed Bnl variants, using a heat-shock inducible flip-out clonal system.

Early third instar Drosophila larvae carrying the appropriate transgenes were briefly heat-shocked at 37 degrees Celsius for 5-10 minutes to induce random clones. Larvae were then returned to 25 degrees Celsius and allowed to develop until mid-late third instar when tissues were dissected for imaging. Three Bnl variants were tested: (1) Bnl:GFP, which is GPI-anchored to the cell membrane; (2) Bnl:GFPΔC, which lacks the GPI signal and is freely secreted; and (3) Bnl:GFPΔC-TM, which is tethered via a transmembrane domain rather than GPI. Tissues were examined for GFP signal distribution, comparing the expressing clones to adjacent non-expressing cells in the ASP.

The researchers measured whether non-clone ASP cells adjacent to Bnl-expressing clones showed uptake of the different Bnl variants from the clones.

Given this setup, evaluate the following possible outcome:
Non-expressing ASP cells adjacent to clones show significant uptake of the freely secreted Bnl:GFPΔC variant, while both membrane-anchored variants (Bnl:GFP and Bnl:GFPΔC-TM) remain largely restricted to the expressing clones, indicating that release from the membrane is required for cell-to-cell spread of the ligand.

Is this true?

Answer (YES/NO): NO